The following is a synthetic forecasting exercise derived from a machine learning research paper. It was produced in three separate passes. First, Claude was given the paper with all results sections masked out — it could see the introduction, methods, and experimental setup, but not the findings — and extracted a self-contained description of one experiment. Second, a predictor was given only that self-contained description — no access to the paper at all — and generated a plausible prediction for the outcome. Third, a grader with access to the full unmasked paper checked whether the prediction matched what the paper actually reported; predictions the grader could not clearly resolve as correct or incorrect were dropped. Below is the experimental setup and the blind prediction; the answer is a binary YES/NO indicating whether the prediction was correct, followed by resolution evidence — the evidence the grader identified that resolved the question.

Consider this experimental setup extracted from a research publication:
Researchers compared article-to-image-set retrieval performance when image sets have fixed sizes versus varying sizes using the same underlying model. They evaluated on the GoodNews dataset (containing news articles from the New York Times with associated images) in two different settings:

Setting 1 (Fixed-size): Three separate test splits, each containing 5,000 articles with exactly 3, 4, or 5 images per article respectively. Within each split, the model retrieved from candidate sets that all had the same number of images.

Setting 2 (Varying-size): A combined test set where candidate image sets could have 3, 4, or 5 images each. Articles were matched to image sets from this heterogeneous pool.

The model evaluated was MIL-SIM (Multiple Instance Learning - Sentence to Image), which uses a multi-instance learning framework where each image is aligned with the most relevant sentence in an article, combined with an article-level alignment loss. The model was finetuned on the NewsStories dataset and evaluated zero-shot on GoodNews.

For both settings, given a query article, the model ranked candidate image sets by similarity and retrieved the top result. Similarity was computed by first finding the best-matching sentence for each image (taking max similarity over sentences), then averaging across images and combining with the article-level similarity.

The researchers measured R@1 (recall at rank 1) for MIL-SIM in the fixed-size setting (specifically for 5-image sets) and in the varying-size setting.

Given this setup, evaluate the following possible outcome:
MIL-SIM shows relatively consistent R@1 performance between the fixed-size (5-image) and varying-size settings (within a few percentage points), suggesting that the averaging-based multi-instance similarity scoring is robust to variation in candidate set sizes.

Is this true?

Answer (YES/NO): NO